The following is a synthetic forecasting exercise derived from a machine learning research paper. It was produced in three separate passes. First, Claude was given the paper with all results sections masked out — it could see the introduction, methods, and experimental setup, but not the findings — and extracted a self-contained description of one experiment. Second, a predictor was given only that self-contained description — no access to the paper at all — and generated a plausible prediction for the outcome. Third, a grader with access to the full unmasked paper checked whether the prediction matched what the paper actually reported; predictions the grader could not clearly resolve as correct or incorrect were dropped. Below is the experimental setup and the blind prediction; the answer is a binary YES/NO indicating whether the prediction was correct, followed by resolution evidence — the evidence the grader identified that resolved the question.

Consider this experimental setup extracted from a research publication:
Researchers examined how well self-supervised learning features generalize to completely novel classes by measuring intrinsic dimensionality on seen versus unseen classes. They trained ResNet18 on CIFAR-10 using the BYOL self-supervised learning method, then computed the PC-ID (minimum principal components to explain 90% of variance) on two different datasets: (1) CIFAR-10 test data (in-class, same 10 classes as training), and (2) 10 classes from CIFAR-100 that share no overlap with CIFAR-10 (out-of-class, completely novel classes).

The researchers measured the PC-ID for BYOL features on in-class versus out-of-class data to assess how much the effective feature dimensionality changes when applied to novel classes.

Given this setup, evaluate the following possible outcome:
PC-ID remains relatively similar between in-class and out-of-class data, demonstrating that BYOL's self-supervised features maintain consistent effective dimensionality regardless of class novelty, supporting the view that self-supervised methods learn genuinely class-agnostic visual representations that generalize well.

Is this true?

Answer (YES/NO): NO